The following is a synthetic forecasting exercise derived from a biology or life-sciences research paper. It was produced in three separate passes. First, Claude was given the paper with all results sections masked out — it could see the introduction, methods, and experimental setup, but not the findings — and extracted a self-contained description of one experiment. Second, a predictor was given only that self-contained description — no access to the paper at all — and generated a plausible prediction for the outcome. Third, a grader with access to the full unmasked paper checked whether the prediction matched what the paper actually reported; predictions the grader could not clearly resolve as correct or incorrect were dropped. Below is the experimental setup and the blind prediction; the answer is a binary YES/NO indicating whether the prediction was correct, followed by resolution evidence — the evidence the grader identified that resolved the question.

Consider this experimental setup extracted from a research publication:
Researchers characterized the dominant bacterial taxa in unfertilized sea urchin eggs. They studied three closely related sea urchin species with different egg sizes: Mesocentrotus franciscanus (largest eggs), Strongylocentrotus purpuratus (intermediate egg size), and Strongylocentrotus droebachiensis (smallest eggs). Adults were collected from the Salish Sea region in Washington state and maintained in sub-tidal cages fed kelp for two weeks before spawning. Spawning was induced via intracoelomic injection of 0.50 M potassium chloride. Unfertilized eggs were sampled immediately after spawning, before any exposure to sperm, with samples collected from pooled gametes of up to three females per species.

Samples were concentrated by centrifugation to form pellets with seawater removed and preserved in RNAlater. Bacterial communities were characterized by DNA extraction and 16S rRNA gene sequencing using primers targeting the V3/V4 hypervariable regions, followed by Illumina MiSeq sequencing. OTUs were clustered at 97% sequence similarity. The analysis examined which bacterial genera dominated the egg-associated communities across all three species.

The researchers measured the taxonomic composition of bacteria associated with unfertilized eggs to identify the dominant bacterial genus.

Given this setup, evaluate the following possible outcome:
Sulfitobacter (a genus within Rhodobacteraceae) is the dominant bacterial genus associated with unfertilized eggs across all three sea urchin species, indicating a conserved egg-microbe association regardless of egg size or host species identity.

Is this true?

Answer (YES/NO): NO